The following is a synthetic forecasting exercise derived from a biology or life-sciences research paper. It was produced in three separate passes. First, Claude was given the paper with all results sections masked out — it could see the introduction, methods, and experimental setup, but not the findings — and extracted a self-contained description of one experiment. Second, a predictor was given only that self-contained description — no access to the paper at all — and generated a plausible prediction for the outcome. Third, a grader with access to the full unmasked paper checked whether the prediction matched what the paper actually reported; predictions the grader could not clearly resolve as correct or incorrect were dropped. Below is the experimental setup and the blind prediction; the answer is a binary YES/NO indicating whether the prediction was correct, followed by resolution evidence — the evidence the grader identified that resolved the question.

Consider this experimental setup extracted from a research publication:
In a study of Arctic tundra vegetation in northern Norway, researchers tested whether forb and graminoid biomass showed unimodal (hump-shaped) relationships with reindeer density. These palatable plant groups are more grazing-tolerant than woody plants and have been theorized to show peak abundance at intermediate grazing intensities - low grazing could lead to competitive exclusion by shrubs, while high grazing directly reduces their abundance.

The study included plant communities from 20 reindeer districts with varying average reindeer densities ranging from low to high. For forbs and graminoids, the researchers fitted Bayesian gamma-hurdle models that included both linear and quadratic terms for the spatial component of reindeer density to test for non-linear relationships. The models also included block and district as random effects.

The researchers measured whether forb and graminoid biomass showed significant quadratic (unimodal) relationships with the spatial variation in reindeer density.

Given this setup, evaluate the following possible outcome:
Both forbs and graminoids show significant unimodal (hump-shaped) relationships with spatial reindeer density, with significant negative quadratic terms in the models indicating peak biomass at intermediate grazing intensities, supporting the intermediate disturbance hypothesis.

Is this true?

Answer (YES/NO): NO